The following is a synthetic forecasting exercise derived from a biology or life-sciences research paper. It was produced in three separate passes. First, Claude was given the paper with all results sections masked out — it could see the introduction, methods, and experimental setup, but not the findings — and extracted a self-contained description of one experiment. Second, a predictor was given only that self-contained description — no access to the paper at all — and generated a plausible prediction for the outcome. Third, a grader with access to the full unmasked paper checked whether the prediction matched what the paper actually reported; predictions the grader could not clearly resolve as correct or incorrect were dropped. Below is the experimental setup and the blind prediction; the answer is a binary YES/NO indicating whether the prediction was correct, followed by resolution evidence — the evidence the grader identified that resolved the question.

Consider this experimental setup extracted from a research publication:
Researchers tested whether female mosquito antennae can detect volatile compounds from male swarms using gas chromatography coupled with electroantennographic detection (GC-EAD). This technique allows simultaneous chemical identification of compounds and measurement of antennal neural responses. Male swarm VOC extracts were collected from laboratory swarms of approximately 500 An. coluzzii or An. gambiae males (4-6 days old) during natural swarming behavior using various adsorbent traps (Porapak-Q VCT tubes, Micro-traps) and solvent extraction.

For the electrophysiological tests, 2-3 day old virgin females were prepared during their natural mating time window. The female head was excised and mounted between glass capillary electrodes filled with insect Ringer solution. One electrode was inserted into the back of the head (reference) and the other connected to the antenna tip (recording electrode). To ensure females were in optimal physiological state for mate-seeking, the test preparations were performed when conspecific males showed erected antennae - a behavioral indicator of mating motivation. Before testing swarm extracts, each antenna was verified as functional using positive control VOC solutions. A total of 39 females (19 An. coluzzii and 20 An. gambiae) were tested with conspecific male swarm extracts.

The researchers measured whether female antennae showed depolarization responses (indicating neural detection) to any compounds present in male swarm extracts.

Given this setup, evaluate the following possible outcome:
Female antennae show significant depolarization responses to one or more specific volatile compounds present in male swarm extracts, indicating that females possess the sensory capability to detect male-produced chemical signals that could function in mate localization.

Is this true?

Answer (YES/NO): NO